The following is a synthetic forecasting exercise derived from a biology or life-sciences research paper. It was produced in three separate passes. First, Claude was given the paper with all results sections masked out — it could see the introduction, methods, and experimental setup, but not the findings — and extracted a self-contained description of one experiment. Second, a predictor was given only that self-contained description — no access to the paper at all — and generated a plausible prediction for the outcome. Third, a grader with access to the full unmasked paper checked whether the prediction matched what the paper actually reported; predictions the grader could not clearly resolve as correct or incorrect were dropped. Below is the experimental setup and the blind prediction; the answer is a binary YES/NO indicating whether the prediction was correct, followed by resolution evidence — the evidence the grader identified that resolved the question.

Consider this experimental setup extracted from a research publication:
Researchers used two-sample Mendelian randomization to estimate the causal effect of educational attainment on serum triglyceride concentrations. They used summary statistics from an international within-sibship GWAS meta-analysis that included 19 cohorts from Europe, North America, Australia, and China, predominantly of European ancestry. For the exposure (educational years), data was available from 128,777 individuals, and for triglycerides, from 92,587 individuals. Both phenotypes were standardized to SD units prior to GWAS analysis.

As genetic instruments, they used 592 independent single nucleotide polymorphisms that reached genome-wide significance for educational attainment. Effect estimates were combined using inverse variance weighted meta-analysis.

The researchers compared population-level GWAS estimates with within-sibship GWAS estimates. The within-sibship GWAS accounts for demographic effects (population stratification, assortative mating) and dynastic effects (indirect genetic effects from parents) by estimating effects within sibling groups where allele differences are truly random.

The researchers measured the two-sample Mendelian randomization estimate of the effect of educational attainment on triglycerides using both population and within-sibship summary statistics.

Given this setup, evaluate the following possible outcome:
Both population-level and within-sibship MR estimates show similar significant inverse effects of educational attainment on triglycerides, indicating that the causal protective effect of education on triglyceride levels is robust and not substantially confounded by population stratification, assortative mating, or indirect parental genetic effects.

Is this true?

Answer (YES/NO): YES